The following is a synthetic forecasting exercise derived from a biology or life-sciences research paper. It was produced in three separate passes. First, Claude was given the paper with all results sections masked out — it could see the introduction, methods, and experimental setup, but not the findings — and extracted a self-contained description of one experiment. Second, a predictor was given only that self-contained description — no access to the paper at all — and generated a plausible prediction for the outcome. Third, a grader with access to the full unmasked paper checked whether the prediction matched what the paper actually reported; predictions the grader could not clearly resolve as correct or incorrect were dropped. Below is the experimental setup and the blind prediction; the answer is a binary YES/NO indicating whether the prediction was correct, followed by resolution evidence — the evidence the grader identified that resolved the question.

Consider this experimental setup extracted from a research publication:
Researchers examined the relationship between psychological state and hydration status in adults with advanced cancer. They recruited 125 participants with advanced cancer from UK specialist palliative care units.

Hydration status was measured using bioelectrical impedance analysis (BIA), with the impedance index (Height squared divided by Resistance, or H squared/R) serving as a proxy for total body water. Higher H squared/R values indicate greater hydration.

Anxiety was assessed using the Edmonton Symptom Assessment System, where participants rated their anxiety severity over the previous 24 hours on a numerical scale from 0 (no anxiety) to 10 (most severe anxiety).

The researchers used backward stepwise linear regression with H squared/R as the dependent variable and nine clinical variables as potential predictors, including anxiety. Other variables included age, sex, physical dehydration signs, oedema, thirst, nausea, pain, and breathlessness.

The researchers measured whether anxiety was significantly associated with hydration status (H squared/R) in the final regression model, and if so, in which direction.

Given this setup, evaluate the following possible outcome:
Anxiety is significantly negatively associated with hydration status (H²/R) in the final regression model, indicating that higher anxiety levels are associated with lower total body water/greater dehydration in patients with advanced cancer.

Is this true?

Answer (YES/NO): YES